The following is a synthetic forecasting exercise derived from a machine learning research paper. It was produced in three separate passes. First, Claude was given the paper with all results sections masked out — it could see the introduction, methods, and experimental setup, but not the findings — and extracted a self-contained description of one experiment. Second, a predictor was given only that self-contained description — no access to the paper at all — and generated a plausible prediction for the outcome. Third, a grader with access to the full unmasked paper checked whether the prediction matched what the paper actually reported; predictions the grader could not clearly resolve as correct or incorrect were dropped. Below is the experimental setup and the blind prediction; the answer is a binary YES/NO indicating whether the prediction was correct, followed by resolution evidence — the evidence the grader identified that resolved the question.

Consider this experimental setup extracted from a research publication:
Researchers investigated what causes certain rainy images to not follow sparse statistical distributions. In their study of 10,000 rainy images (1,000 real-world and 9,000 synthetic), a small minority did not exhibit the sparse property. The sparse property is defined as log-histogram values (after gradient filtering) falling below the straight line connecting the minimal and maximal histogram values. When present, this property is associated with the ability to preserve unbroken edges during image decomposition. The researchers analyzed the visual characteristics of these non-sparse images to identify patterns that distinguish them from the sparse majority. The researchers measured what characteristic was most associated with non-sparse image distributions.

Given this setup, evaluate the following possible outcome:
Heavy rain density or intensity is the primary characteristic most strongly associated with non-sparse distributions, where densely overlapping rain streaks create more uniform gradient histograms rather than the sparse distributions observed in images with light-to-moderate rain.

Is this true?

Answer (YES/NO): NO